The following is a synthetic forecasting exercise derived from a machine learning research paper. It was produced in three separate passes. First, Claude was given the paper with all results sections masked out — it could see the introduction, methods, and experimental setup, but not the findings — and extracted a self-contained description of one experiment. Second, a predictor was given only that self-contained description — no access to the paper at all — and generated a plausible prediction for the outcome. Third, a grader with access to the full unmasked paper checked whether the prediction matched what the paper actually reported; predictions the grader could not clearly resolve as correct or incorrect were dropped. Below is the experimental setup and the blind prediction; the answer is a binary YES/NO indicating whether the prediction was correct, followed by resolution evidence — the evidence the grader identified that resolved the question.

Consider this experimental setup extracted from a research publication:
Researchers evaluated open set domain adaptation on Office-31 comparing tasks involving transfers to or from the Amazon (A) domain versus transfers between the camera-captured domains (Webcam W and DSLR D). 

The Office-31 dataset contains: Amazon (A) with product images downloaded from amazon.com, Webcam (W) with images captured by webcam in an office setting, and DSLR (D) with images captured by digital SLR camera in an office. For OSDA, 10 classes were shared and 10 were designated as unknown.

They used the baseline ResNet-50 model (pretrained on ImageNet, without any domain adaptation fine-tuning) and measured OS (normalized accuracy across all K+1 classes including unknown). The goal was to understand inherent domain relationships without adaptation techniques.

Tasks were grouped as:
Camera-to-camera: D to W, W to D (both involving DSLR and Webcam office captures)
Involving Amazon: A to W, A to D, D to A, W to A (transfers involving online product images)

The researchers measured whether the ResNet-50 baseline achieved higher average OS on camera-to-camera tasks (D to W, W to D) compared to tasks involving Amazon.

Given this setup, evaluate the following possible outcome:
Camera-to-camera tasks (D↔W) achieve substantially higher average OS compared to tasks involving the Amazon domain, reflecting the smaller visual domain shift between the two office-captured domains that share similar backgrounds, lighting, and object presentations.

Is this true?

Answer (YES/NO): YES